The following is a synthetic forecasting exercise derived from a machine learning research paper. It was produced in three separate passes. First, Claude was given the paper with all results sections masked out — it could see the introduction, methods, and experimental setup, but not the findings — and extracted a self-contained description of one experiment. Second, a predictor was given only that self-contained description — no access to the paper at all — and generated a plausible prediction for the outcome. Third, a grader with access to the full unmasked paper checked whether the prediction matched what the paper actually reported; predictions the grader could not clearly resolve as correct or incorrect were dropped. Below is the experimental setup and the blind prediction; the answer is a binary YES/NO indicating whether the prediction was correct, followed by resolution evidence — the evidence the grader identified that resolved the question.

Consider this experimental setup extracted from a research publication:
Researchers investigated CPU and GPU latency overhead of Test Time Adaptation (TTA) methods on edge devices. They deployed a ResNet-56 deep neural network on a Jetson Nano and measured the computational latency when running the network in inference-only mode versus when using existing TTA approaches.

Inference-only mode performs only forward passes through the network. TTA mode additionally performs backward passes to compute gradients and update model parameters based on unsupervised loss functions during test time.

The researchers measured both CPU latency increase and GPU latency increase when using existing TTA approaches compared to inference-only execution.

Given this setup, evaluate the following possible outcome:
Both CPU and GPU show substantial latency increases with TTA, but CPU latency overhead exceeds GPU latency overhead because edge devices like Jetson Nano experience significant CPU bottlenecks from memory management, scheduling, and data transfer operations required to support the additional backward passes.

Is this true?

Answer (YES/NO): YES